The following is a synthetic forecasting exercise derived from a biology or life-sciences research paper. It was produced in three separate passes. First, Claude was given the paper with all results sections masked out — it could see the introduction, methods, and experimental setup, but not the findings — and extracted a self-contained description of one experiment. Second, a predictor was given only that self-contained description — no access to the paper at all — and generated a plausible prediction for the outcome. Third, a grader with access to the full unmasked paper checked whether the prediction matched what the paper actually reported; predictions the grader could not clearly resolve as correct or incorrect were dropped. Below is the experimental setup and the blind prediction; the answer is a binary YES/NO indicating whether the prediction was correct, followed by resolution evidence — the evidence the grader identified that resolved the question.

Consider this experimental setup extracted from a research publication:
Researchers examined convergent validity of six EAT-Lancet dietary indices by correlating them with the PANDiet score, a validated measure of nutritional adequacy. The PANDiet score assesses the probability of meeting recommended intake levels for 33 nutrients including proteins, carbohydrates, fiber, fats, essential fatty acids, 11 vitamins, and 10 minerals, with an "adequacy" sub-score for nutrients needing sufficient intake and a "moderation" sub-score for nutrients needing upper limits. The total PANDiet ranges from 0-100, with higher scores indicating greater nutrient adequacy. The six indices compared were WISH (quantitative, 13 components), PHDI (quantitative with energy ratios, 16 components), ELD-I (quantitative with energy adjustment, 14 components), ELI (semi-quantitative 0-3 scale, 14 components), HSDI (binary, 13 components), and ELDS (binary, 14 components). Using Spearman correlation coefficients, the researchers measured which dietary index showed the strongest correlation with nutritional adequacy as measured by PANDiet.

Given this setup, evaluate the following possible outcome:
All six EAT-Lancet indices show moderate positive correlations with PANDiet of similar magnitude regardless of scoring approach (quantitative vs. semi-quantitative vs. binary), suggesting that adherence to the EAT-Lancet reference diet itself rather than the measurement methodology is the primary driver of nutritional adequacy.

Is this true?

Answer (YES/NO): NO